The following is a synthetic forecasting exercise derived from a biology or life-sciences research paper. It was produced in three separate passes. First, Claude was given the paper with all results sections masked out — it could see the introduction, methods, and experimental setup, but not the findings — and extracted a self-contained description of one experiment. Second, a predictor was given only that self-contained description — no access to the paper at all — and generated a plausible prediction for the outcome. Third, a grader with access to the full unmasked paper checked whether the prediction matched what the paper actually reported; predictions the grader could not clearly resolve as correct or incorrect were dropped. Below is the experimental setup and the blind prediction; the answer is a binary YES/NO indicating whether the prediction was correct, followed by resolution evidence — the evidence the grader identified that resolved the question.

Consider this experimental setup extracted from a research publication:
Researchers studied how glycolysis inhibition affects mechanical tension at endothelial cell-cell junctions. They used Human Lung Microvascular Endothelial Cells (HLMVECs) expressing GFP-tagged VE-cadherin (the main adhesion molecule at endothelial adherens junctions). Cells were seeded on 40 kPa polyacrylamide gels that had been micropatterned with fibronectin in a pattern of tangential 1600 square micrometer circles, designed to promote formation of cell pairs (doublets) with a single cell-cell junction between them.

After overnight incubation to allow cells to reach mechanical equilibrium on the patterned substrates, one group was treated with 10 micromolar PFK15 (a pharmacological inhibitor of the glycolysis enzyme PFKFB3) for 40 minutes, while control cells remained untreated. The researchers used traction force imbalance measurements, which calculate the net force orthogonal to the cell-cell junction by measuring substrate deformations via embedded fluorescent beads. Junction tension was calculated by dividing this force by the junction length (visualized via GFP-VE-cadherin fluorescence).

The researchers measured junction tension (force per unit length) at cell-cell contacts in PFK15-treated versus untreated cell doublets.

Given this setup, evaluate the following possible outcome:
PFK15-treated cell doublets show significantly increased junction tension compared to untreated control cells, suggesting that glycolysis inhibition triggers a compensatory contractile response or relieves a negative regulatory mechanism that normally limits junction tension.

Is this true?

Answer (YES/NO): NO